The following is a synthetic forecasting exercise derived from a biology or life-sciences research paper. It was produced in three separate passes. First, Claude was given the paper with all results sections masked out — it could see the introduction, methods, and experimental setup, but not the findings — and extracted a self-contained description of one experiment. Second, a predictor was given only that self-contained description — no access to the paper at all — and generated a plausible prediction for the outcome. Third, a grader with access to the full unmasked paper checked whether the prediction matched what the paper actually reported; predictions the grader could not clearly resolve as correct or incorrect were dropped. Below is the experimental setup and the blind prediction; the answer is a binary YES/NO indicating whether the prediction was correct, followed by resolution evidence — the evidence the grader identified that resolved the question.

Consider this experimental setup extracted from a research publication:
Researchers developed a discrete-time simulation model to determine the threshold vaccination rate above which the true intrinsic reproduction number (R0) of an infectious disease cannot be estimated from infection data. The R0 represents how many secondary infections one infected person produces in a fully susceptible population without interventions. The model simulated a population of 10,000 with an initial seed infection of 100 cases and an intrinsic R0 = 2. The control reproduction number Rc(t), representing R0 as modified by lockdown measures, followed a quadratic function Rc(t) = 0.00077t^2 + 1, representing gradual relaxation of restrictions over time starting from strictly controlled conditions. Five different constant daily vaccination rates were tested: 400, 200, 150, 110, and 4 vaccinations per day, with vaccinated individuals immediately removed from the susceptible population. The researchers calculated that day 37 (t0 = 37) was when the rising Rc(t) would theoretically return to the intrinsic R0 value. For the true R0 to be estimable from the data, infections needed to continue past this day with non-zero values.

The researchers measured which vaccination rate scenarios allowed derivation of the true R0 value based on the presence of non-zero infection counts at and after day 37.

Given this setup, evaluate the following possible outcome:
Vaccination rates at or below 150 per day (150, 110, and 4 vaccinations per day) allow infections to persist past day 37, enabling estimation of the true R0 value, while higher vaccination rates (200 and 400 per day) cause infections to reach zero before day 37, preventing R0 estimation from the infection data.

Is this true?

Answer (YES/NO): NO